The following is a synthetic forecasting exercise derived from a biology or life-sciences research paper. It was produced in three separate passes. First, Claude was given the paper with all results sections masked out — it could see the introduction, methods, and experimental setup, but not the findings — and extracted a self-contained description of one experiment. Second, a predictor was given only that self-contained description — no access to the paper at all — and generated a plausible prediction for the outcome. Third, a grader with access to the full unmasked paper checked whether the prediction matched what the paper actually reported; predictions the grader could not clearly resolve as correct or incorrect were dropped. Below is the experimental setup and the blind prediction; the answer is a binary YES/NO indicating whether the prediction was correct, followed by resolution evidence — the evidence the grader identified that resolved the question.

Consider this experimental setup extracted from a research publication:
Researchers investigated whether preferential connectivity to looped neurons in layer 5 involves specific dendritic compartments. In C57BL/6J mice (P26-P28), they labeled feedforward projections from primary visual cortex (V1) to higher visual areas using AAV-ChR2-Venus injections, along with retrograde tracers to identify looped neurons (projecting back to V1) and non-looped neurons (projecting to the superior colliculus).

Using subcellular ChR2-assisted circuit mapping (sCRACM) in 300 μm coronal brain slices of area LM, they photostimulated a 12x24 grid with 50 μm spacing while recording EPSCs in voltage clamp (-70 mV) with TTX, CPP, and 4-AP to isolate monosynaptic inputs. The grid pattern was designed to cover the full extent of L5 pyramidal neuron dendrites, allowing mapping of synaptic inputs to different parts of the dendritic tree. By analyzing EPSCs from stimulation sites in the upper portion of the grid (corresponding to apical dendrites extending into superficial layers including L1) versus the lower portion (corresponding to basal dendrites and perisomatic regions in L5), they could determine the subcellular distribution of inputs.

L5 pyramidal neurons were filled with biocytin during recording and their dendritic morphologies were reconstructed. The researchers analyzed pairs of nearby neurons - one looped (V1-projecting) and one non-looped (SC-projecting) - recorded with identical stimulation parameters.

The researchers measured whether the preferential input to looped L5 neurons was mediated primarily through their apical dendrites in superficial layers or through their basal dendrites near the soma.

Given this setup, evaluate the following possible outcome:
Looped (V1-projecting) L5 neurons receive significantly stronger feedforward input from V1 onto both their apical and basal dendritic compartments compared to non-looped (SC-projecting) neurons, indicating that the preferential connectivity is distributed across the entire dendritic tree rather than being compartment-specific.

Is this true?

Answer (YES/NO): NO